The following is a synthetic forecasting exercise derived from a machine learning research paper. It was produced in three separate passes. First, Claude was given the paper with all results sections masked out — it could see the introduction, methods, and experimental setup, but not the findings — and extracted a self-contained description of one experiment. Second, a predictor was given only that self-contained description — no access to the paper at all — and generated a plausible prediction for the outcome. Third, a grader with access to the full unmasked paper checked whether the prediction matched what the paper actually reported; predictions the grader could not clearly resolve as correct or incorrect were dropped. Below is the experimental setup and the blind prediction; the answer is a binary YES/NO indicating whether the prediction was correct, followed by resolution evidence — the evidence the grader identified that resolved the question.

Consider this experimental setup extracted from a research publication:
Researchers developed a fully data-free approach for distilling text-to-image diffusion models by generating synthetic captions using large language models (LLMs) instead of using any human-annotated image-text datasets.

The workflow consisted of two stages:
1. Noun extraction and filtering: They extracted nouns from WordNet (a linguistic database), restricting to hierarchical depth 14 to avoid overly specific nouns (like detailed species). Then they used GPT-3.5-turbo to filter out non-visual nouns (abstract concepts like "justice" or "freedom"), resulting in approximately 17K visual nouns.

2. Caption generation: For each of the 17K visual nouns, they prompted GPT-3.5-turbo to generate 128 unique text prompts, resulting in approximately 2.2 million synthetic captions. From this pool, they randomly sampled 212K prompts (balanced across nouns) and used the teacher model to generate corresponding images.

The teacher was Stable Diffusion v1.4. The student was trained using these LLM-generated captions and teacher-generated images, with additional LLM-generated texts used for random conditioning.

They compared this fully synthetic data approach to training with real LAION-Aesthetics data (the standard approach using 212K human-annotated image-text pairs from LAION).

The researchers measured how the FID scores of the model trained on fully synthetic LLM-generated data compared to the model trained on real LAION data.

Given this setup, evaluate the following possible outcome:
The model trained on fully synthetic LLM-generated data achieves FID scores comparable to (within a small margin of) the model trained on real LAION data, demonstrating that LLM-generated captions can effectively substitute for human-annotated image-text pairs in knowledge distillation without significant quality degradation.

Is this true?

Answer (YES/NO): YES